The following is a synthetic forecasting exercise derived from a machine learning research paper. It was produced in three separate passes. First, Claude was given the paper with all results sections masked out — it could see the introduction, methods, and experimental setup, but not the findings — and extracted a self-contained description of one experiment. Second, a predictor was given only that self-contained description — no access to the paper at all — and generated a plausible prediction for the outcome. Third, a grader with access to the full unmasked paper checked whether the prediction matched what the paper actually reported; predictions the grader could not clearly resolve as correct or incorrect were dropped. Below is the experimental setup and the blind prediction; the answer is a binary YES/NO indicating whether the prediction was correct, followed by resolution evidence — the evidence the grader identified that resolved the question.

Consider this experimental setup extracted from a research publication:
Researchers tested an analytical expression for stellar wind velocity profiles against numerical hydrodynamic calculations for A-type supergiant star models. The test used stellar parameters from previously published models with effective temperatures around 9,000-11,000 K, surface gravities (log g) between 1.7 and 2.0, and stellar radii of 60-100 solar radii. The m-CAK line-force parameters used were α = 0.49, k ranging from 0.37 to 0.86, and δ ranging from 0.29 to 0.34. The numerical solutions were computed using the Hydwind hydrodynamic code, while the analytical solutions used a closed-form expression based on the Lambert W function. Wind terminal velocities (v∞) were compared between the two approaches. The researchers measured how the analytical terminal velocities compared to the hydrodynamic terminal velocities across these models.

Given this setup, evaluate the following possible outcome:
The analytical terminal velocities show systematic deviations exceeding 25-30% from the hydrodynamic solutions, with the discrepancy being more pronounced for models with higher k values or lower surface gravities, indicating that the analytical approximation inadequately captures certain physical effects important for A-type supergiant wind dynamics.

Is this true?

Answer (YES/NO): NO